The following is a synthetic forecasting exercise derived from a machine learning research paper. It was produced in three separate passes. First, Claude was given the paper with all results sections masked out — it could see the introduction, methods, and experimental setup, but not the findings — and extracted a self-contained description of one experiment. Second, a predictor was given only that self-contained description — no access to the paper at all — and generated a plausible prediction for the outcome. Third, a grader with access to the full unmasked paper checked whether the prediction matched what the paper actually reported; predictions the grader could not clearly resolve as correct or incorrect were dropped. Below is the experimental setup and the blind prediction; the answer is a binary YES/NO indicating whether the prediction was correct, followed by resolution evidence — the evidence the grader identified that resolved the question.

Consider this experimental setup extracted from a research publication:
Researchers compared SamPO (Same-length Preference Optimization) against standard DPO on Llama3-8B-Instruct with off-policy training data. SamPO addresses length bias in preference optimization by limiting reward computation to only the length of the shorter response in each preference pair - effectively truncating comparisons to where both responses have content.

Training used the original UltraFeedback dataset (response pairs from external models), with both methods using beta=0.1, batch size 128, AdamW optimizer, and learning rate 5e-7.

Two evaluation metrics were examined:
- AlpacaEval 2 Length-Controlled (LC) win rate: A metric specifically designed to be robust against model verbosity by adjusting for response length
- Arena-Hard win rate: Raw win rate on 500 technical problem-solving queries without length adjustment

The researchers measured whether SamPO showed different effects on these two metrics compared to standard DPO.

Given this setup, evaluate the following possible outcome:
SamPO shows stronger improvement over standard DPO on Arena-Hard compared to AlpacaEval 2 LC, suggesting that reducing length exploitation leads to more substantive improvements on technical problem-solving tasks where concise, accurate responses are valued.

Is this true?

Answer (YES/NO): NO